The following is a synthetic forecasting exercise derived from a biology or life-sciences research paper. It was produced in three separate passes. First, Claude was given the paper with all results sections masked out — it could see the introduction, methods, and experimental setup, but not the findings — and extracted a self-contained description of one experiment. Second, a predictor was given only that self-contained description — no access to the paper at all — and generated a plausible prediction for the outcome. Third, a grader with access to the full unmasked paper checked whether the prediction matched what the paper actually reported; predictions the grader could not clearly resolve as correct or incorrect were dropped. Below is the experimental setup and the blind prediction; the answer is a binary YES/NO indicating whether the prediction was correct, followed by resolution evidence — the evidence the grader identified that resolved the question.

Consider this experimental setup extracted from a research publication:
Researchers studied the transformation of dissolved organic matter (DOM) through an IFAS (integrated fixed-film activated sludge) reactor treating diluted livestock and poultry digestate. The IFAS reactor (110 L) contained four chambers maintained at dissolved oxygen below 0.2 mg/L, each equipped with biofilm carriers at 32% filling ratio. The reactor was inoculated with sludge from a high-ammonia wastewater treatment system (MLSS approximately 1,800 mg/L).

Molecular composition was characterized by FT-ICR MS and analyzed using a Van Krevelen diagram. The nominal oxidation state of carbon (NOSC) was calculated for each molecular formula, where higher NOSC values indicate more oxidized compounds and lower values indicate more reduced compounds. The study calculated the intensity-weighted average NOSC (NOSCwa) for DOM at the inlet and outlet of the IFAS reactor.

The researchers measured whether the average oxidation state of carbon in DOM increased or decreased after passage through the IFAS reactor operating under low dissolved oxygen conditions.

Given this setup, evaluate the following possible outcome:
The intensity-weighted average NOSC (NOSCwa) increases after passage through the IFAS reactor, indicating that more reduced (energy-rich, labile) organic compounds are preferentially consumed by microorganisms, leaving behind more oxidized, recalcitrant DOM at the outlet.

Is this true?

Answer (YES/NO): NO